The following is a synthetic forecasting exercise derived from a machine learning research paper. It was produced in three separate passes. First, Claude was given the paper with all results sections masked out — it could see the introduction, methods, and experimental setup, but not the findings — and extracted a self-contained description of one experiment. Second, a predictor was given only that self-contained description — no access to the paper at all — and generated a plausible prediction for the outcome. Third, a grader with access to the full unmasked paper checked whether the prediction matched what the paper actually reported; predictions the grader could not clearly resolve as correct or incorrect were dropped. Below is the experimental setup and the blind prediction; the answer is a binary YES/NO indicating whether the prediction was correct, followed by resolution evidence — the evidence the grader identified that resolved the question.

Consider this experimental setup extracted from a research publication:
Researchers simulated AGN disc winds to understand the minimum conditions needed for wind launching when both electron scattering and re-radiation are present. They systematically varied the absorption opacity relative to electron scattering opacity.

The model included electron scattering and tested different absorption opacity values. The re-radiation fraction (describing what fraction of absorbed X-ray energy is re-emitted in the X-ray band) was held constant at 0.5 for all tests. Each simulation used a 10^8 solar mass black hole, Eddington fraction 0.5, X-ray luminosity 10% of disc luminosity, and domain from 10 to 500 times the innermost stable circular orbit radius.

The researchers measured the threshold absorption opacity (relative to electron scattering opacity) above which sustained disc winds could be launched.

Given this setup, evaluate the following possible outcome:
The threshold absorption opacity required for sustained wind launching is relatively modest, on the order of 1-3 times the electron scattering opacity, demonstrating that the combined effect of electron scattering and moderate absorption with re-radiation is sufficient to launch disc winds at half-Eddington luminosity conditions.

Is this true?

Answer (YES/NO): YES